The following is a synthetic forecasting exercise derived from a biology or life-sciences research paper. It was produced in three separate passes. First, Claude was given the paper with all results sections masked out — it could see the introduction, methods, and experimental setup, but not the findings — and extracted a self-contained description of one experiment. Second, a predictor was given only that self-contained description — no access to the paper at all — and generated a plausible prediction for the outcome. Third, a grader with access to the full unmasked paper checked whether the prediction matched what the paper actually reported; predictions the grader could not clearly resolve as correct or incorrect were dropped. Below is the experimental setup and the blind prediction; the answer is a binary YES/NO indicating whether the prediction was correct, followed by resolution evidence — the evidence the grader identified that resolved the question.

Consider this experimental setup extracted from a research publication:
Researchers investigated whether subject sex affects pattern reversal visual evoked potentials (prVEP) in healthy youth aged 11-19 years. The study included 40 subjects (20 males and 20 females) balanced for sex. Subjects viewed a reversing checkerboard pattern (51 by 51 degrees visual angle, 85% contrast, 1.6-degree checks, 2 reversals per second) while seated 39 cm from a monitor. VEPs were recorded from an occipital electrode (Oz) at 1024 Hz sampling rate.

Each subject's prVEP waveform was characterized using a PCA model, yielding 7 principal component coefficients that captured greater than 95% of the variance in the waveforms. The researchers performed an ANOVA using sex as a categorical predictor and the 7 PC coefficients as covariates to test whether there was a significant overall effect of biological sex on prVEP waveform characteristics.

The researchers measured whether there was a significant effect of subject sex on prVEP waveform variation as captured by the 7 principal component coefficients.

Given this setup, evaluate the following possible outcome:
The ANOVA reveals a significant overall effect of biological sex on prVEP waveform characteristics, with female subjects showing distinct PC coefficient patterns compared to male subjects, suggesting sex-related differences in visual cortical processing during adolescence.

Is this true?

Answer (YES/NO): NO